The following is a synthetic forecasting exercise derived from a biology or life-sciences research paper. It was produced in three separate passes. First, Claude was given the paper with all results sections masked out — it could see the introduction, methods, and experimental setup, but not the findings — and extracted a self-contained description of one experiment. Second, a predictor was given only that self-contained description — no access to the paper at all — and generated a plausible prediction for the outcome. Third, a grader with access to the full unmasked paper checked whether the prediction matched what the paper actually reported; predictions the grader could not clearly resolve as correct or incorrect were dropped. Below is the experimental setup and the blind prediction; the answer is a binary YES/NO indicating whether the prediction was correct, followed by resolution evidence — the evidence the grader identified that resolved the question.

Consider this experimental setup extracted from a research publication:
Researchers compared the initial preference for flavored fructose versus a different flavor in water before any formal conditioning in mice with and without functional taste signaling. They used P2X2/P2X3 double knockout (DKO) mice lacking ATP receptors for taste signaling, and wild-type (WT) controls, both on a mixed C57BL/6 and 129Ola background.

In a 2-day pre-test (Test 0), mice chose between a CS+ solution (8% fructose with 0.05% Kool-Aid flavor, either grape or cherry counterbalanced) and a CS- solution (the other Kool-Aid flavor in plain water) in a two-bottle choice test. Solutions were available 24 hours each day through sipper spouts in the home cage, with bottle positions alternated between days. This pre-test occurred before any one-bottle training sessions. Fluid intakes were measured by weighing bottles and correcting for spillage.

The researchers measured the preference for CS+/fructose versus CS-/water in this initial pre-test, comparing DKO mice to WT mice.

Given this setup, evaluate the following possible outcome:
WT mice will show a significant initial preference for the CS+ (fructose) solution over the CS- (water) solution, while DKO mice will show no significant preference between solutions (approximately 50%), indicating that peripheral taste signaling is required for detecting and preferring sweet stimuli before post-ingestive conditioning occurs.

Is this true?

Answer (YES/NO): NO